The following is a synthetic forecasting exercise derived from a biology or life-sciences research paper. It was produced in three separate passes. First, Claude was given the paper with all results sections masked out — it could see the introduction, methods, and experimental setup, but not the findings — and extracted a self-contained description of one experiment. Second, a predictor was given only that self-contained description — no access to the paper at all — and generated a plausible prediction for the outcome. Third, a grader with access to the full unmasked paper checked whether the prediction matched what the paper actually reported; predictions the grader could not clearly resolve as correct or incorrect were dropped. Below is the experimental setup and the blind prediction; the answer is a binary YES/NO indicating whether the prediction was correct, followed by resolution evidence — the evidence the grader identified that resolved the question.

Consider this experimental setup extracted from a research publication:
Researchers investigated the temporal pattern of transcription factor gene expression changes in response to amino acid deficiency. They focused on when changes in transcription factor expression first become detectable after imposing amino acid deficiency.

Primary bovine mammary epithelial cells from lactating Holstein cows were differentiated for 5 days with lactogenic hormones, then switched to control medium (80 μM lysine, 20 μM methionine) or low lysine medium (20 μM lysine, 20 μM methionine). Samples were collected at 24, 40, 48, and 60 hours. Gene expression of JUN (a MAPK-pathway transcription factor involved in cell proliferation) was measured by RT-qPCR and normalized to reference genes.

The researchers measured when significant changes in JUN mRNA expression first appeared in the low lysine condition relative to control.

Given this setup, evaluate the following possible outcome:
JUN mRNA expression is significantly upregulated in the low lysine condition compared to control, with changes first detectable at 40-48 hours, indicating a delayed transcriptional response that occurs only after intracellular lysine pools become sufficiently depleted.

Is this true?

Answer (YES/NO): NO